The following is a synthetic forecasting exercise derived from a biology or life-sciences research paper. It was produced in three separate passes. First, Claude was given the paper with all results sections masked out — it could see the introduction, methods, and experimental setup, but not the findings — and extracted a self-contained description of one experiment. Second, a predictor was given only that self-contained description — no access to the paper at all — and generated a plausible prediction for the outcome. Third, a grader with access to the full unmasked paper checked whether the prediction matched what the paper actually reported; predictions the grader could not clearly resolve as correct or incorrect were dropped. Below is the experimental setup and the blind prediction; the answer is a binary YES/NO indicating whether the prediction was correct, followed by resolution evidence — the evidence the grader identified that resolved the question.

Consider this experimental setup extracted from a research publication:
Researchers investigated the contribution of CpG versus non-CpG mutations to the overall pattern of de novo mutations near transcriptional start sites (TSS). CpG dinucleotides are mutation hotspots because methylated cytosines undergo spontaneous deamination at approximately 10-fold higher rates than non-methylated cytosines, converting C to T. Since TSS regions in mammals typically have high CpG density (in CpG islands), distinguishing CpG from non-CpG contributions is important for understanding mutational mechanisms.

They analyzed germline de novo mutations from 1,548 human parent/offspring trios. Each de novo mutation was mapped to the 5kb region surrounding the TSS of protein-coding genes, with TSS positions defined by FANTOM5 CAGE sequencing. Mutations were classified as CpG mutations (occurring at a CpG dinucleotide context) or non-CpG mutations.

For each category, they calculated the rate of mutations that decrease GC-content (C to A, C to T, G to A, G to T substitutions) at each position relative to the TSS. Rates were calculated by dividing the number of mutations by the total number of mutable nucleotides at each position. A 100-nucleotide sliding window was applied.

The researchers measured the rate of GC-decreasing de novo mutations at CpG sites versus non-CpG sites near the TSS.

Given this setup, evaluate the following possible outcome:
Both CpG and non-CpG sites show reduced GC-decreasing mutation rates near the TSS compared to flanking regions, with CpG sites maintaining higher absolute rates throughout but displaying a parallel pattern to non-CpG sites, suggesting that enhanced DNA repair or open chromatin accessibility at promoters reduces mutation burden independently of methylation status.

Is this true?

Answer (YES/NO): NO